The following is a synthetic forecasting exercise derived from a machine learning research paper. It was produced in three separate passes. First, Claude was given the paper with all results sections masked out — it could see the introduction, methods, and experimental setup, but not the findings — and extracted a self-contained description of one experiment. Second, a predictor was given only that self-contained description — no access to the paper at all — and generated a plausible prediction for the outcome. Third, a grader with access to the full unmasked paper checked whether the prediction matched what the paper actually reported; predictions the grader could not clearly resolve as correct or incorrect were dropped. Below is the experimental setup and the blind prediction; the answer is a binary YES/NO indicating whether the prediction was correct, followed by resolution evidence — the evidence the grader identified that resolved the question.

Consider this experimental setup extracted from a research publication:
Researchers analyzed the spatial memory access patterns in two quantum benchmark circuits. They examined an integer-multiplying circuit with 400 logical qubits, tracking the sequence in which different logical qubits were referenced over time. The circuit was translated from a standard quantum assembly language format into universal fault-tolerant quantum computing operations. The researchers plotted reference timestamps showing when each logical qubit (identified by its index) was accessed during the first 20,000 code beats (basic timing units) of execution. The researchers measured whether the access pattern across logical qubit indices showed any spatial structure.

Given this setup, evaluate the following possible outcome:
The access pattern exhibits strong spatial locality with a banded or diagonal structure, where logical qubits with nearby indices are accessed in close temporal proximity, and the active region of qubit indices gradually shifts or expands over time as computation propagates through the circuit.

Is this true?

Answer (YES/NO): YES